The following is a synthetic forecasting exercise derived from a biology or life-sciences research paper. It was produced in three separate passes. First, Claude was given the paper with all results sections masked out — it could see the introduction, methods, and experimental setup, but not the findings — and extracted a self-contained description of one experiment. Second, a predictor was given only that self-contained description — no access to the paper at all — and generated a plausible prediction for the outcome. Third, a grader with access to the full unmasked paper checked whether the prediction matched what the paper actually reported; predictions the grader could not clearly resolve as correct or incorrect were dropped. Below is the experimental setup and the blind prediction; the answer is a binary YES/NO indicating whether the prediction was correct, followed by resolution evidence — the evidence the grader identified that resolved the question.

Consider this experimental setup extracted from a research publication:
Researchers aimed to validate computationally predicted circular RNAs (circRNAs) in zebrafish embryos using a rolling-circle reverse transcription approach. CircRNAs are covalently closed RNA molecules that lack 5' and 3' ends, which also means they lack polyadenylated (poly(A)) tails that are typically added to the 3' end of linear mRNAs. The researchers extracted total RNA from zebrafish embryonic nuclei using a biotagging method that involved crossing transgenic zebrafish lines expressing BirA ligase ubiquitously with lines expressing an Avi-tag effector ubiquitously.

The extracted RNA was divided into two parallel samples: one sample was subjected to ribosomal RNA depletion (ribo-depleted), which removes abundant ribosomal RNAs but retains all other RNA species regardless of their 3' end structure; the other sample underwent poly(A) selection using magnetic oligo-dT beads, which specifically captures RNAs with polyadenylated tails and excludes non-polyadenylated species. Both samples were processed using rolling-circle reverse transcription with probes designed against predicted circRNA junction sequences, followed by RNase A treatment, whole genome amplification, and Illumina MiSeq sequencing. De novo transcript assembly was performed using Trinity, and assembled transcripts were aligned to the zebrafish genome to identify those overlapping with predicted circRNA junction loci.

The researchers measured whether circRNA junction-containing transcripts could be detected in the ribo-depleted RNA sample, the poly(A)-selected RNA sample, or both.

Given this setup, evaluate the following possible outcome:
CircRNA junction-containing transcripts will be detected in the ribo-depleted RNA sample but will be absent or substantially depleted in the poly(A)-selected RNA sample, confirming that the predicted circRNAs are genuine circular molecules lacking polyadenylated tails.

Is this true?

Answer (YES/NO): YES